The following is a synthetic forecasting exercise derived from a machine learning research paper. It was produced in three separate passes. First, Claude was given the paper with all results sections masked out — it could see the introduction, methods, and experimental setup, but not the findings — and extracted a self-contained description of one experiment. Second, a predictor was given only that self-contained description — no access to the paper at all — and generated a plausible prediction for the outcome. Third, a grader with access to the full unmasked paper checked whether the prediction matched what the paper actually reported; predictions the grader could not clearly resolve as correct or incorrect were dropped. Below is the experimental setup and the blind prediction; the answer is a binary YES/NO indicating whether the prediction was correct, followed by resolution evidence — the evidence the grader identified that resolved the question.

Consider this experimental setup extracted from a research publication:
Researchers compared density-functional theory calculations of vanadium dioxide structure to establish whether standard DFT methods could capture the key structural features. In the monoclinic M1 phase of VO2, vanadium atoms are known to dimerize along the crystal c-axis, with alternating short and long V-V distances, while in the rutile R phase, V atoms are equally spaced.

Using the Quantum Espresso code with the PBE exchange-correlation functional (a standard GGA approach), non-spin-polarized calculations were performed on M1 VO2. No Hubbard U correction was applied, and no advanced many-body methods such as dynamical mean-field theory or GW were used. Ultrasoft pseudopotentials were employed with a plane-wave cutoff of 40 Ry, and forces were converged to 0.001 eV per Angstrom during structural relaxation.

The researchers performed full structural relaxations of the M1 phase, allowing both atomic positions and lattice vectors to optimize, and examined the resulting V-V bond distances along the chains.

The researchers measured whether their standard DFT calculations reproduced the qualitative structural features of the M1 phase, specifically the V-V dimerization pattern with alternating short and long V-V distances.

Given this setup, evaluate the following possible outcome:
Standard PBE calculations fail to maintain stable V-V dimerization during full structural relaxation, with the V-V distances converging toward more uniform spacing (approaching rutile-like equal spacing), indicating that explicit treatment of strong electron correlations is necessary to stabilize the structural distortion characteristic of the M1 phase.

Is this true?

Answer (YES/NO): NO